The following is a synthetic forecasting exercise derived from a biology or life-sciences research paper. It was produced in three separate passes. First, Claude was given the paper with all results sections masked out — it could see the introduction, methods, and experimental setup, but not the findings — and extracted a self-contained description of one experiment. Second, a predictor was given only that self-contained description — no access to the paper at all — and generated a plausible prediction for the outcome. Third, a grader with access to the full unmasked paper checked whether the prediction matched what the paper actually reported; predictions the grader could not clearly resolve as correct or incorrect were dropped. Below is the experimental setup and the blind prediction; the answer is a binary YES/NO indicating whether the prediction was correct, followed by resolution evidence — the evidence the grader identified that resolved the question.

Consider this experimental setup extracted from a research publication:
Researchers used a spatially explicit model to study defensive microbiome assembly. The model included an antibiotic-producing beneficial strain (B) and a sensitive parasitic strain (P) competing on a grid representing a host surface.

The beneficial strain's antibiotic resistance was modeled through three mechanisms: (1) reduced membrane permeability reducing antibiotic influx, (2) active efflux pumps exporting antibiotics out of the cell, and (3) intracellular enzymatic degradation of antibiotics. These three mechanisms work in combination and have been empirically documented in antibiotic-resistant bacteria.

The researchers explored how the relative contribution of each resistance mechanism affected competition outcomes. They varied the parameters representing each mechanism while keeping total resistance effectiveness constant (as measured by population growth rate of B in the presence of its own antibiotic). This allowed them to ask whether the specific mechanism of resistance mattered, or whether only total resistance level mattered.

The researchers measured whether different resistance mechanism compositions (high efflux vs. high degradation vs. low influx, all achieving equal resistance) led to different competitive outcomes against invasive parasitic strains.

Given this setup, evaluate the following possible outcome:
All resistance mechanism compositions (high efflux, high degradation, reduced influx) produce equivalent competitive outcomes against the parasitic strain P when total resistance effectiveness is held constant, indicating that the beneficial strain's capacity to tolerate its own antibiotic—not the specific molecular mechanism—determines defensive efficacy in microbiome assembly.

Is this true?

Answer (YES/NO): NO